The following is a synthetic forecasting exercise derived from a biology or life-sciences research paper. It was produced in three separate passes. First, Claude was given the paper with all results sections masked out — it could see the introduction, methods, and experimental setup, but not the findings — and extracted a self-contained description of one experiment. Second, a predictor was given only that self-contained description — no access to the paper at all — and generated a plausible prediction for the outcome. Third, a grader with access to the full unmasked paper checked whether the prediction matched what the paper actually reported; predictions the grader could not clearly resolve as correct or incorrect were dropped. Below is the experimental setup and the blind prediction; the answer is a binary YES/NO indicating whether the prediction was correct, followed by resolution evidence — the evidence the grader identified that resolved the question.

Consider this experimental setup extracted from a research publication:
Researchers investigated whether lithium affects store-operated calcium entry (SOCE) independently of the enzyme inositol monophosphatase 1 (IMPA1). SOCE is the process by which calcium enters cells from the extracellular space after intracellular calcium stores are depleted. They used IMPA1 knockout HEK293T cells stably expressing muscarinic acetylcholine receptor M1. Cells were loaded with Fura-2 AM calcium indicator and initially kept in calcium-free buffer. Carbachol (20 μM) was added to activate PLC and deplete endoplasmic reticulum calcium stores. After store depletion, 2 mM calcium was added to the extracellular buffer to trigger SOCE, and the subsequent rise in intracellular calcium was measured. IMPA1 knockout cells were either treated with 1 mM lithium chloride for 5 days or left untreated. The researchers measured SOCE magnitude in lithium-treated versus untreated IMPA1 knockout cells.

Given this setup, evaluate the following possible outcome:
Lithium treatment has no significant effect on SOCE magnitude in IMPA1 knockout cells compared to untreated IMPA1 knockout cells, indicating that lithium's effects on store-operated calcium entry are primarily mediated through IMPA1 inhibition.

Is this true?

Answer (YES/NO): NO